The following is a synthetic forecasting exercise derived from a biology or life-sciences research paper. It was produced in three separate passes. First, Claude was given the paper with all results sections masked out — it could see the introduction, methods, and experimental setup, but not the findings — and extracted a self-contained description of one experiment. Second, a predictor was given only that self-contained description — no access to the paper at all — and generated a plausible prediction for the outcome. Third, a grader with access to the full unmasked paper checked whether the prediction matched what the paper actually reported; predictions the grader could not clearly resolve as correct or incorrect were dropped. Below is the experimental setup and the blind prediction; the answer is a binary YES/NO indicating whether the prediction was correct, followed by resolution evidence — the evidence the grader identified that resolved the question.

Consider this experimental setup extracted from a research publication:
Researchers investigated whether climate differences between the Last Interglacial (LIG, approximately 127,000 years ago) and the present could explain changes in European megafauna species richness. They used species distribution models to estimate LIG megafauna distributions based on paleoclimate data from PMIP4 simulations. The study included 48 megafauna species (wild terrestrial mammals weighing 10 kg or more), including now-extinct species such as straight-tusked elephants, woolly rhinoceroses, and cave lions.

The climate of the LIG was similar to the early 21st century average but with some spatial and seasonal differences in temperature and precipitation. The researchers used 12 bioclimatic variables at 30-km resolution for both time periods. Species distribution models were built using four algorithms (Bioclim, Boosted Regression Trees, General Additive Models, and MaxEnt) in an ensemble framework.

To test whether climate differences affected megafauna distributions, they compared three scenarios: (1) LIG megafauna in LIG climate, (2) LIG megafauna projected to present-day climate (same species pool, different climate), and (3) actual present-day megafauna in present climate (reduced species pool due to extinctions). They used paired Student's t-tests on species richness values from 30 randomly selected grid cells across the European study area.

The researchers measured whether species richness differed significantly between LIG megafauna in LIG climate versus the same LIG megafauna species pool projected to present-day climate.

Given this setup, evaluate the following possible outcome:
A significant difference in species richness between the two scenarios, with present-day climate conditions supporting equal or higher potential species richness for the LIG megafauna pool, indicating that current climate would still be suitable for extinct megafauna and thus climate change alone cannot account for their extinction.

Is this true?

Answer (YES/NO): NO